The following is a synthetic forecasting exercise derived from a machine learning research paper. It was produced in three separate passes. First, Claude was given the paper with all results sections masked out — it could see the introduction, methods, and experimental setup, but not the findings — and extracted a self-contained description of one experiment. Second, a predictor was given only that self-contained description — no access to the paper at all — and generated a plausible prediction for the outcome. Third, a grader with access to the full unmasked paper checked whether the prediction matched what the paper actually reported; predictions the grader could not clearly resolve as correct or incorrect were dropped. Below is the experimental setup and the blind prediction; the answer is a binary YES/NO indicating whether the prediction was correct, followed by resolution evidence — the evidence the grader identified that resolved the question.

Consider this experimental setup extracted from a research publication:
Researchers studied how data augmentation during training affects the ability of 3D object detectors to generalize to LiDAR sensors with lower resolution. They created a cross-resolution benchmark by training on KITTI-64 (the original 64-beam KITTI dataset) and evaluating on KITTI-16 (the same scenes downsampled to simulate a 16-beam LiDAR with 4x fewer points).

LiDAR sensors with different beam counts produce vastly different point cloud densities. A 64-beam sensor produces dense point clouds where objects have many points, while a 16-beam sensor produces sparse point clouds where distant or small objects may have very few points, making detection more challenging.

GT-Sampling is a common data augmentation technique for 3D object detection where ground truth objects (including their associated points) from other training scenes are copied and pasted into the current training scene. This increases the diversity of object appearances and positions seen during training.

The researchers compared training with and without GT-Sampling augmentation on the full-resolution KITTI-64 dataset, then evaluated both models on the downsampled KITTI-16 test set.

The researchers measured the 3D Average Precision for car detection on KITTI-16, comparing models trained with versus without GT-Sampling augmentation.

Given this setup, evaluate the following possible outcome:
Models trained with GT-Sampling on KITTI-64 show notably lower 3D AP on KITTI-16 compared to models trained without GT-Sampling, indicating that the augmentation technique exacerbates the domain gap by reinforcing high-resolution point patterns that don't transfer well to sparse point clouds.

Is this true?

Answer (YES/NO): NO